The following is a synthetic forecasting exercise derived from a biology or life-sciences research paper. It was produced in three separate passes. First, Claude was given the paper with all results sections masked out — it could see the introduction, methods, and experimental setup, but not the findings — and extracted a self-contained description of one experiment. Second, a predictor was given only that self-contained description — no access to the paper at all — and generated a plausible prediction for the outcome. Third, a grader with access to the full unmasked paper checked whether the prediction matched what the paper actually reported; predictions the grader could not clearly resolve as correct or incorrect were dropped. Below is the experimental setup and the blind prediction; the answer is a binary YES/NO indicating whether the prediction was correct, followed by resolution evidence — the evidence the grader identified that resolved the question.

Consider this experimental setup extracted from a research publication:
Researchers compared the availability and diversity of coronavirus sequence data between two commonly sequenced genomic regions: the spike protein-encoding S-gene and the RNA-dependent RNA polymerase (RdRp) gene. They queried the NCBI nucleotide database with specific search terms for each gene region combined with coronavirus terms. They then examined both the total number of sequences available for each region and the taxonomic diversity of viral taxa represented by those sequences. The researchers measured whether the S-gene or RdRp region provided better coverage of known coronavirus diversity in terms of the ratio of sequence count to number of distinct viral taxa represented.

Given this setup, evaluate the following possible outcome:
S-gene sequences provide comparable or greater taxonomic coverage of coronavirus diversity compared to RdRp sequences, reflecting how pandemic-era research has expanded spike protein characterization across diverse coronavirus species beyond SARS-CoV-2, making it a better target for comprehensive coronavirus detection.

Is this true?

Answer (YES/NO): NO